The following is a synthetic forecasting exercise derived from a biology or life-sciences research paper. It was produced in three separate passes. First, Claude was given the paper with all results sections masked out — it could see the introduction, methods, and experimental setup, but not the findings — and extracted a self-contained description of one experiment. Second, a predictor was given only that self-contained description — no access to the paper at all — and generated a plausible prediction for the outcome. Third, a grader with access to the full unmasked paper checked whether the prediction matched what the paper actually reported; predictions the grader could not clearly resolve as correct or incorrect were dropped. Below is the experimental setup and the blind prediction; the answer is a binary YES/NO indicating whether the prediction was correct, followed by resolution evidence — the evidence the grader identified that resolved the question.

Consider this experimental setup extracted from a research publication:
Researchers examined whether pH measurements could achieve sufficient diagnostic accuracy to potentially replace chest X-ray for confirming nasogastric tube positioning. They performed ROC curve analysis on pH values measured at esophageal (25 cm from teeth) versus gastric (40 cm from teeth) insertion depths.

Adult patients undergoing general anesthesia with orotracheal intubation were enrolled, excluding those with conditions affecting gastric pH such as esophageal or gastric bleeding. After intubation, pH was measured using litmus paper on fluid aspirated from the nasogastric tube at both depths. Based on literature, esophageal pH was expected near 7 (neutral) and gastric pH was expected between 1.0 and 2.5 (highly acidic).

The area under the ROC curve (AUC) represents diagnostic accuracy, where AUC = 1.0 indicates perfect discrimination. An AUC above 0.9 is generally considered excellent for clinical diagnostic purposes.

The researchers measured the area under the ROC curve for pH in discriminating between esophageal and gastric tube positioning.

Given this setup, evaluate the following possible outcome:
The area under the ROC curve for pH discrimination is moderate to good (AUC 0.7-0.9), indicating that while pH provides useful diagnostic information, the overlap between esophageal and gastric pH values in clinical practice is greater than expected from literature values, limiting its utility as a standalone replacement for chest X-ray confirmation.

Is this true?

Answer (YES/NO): YES